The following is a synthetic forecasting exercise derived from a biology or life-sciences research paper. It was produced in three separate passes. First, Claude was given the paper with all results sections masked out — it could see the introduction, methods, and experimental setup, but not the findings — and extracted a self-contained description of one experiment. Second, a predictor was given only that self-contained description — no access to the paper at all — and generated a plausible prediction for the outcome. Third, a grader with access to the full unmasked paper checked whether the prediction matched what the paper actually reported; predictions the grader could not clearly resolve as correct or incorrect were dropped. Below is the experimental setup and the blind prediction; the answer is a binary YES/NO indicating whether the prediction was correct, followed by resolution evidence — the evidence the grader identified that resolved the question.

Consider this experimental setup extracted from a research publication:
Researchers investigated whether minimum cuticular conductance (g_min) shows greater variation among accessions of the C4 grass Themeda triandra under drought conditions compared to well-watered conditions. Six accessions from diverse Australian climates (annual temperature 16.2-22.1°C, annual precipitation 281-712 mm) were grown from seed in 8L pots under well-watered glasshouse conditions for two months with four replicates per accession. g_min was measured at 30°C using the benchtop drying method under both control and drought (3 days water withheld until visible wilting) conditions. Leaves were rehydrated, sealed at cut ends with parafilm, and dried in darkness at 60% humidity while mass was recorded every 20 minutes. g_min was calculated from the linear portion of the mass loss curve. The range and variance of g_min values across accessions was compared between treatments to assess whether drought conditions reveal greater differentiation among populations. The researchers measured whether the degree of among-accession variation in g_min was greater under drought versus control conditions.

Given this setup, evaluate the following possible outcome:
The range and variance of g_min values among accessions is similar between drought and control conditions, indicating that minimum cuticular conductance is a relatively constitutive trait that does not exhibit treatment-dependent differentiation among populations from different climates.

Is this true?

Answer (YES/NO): NO